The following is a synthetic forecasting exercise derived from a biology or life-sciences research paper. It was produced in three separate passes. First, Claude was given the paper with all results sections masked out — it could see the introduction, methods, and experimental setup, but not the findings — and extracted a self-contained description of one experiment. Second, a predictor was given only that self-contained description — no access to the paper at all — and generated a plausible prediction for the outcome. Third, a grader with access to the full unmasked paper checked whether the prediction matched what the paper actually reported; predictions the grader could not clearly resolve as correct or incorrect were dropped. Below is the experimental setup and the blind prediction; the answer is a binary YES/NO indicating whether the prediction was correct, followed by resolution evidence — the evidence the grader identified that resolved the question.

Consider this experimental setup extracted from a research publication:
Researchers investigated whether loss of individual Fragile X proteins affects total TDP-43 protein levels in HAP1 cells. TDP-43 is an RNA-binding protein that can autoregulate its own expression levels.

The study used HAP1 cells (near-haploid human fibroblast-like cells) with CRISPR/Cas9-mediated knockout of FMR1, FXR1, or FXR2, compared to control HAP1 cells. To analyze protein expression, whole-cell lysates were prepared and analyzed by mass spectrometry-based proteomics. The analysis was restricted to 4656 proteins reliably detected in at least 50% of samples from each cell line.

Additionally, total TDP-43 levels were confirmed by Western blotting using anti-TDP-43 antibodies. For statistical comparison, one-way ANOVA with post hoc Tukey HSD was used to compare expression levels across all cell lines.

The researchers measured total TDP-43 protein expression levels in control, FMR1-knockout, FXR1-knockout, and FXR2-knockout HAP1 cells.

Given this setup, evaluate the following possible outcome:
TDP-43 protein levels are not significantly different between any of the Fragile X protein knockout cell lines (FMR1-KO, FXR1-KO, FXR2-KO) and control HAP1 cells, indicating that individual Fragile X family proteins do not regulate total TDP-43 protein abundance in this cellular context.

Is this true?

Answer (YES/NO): YES